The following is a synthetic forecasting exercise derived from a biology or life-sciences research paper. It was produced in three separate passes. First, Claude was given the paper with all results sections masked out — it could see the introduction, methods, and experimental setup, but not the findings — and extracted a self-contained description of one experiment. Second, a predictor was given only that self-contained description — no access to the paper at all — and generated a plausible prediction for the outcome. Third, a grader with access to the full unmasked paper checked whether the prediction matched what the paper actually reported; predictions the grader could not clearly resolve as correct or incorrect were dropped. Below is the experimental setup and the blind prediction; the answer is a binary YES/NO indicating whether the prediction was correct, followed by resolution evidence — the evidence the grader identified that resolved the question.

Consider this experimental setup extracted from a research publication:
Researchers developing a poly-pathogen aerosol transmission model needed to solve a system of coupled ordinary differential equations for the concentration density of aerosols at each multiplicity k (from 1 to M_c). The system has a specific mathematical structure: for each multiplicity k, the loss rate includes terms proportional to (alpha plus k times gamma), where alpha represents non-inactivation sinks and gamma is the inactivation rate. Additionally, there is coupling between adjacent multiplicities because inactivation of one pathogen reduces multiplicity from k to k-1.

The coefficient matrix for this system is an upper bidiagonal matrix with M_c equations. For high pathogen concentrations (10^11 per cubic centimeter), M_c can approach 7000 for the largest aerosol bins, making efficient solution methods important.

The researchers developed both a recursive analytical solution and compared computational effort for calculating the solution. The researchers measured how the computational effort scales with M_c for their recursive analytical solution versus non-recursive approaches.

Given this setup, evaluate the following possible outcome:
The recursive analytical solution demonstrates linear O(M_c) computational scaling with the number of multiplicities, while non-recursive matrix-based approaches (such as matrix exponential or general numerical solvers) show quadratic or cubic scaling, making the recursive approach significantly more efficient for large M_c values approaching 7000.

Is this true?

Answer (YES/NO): NO